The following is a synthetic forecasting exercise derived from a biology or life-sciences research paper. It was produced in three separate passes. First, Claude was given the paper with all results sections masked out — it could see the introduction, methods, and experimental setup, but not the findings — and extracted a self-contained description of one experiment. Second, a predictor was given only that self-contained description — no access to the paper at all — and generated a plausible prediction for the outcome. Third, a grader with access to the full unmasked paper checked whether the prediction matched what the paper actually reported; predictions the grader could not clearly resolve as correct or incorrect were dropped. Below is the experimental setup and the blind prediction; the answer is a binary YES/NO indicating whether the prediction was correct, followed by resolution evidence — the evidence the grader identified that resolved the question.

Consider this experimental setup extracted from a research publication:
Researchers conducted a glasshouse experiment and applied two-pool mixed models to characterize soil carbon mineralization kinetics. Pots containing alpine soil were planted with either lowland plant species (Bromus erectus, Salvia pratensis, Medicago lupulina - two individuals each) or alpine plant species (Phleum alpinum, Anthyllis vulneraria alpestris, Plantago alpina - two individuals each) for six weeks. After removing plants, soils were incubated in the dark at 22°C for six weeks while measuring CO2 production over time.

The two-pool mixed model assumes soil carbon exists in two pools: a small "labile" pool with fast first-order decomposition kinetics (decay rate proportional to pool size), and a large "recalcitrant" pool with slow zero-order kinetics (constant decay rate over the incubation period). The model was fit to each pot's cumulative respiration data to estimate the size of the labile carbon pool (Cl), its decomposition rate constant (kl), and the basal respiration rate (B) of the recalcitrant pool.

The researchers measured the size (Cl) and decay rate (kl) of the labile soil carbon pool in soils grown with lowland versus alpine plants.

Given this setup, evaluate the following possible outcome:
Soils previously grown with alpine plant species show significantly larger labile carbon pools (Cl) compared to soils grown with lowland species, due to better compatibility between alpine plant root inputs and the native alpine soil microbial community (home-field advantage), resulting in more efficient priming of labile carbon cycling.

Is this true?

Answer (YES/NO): NO